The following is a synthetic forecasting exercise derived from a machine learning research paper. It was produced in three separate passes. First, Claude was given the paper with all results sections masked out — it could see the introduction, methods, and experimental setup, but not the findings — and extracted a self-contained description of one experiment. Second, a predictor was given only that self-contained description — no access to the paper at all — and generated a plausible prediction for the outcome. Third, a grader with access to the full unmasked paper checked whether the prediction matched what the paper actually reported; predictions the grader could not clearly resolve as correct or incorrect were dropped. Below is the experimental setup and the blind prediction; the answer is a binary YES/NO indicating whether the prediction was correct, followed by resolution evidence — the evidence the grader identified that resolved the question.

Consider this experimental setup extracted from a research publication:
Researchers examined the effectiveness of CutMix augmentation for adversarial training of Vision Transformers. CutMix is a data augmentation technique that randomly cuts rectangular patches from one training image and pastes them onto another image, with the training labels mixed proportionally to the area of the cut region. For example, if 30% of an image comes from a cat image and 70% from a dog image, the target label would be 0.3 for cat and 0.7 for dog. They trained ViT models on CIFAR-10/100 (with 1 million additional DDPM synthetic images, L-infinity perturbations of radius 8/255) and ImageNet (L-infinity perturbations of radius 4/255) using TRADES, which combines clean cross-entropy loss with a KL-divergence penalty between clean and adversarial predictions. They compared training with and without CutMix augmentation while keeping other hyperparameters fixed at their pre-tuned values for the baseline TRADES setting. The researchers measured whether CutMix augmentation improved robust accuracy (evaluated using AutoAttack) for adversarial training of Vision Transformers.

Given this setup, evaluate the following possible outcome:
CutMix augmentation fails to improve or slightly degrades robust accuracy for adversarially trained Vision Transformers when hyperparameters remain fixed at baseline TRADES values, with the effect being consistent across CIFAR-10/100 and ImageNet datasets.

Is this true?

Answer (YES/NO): YES